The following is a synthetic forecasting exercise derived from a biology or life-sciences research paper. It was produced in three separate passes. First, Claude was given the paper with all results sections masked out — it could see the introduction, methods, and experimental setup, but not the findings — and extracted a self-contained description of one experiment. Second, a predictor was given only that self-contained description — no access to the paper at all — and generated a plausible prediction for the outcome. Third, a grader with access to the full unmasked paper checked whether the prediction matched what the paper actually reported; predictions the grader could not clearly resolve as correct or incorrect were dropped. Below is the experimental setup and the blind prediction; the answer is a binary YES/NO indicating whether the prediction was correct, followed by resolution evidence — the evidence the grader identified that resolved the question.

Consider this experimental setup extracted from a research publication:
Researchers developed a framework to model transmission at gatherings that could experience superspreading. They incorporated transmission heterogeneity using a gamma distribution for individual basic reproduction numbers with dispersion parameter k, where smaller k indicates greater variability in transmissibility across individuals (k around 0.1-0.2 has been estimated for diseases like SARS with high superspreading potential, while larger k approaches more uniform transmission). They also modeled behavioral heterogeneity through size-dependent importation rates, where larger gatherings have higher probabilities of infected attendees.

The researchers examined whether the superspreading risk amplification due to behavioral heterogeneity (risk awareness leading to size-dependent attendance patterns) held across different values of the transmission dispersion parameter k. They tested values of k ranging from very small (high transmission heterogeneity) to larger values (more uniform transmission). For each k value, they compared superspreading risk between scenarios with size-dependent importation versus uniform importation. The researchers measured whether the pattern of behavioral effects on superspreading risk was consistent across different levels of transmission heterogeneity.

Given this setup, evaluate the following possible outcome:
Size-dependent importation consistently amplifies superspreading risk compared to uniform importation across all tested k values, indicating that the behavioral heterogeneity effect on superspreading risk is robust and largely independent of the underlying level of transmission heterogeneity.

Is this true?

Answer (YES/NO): YES